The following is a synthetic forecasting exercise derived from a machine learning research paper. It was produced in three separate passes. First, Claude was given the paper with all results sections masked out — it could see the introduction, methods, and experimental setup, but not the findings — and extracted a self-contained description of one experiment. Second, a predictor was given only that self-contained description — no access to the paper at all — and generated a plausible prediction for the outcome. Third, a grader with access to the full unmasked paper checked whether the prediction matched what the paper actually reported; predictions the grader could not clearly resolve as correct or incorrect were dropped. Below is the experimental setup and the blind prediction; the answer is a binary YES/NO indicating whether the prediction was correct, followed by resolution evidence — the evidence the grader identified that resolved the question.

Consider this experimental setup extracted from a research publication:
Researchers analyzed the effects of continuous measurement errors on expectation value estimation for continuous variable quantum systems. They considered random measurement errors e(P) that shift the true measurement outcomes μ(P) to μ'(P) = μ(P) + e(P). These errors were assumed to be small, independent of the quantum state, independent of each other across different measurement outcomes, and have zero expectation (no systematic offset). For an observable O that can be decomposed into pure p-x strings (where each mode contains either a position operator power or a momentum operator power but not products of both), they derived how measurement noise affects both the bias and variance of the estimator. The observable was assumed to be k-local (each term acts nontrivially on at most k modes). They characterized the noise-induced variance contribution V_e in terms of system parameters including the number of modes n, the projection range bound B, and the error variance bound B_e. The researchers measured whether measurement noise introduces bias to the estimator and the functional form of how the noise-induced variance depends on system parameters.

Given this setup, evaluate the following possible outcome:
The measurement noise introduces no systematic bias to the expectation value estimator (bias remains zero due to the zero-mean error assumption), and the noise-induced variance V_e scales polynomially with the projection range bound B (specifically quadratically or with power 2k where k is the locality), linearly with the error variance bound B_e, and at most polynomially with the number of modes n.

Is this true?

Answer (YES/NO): NO